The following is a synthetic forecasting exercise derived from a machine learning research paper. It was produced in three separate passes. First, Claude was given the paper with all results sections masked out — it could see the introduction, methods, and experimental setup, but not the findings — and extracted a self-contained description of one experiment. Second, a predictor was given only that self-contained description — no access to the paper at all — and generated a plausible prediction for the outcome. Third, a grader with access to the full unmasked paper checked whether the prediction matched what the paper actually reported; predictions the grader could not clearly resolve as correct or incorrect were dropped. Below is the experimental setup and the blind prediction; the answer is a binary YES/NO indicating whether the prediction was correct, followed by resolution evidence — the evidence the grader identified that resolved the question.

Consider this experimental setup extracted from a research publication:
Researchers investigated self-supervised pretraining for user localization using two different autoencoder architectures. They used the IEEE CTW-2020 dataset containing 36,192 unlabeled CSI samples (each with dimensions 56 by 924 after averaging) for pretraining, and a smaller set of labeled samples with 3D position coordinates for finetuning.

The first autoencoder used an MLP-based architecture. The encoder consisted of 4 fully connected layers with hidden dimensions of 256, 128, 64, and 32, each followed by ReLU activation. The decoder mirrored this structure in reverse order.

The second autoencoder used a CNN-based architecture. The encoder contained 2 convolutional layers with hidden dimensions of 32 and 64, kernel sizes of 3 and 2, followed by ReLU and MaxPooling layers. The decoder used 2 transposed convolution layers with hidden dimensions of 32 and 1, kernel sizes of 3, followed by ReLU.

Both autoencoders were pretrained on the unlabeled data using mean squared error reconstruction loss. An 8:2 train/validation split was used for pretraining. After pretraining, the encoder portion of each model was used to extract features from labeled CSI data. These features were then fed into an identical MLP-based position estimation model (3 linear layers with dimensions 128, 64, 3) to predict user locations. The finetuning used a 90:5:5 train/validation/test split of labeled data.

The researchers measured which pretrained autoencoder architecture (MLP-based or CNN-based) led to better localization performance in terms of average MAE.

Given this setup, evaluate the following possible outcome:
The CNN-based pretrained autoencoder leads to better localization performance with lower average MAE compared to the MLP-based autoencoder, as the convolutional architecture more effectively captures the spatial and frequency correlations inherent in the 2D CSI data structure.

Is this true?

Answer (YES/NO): YES